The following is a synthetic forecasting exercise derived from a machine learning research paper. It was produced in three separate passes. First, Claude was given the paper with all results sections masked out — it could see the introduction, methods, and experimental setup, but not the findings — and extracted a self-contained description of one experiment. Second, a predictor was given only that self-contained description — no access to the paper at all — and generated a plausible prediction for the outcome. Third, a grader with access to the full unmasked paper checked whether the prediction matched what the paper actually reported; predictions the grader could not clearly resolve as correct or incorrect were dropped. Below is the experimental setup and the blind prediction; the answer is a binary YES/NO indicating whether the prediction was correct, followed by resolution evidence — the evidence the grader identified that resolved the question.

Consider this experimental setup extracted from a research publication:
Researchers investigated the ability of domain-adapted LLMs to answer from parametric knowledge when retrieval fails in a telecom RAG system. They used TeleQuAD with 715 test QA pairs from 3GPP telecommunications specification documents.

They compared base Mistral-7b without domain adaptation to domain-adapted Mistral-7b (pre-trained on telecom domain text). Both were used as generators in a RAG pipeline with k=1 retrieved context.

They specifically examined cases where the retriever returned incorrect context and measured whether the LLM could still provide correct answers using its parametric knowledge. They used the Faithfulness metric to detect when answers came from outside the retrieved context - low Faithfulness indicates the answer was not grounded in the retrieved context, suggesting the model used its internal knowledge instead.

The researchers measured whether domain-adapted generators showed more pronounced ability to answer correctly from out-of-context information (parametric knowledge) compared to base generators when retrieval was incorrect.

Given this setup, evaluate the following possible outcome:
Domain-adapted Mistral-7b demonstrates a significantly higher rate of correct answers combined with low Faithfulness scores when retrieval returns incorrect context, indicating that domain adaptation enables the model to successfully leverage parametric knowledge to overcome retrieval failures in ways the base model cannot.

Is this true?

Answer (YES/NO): YES